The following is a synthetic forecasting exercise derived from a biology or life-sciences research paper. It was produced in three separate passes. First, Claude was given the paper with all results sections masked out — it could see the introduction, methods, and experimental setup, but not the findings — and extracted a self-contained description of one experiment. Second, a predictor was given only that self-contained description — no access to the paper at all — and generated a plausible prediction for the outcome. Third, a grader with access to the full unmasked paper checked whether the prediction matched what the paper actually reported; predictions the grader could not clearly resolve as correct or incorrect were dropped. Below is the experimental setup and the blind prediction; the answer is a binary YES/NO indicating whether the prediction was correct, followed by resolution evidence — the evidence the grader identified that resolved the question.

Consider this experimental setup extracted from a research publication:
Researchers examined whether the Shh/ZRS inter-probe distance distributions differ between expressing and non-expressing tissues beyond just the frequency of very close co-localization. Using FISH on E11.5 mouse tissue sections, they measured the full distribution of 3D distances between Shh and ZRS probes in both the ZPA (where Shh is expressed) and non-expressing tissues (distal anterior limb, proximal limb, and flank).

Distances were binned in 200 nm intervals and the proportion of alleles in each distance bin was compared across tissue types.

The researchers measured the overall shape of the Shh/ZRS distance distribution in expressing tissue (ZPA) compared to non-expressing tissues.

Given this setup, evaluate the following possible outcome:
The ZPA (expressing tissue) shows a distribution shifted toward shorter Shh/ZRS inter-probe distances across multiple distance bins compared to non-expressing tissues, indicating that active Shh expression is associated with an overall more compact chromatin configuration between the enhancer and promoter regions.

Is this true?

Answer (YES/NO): NO